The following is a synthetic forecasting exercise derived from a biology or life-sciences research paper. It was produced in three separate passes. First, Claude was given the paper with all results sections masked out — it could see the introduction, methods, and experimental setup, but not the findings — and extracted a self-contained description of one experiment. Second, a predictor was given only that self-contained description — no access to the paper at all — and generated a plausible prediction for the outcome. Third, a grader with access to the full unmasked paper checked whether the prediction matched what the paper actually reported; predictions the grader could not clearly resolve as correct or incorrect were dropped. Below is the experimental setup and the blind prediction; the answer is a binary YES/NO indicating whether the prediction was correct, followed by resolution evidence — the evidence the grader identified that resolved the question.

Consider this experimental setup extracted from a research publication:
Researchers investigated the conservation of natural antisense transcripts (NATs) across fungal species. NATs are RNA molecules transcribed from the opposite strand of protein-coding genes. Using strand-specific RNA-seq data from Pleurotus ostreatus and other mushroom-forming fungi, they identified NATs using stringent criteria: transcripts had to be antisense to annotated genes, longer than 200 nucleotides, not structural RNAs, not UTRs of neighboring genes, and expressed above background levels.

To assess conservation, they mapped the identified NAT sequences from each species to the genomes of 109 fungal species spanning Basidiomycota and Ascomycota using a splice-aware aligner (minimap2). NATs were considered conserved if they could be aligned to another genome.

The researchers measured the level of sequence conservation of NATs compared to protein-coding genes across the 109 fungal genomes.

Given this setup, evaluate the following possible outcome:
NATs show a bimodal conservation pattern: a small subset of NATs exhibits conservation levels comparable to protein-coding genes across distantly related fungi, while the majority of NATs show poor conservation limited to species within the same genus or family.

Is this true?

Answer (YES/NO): NO